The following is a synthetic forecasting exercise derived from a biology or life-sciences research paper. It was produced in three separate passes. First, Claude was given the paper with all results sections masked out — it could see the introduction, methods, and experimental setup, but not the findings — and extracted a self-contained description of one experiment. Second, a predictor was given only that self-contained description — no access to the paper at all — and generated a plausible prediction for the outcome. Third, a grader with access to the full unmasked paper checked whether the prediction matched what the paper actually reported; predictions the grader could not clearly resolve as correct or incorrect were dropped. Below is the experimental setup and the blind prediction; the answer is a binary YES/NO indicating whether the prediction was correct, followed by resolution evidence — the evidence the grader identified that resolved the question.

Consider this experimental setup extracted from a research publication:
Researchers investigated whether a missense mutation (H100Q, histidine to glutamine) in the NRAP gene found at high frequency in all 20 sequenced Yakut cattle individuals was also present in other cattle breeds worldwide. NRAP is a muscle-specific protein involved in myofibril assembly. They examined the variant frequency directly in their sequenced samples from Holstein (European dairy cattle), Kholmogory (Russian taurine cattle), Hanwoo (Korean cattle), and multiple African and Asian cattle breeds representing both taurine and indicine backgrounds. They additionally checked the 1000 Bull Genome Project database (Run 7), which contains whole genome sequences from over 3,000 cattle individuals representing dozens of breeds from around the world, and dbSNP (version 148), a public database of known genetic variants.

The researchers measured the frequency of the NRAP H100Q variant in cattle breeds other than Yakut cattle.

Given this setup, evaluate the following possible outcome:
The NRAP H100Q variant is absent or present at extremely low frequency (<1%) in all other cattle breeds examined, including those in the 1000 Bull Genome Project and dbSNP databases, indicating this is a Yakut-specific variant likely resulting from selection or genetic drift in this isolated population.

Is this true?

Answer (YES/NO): YES